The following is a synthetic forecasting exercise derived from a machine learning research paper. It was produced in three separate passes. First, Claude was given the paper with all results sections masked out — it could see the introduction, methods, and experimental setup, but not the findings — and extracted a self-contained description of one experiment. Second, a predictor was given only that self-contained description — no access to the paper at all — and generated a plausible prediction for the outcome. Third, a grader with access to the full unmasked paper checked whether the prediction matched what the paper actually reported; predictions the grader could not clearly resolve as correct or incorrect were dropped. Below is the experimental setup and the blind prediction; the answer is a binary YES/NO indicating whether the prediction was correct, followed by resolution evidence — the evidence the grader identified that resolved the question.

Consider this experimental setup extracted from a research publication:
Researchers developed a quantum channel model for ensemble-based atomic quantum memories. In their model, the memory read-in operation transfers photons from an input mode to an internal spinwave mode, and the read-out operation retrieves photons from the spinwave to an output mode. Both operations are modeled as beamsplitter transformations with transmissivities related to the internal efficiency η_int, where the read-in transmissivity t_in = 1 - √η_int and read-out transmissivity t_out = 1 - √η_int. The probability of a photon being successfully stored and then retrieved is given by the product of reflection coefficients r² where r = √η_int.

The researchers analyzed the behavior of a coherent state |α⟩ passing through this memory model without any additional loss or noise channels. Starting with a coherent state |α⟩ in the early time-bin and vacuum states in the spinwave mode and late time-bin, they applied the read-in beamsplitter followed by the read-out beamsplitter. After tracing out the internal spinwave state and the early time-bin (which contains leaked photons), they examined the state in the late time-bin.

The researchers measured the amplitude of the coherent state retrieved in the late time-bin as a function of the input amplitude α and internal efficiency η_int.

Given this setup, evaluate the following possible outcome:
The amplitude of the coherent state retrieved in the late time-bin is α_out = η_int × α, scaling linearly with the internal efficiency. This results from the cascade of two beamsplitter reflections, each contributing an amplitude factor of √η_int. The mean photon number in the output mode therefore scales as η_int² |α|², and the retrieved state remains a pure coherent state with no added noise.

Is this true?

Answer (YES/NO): NO